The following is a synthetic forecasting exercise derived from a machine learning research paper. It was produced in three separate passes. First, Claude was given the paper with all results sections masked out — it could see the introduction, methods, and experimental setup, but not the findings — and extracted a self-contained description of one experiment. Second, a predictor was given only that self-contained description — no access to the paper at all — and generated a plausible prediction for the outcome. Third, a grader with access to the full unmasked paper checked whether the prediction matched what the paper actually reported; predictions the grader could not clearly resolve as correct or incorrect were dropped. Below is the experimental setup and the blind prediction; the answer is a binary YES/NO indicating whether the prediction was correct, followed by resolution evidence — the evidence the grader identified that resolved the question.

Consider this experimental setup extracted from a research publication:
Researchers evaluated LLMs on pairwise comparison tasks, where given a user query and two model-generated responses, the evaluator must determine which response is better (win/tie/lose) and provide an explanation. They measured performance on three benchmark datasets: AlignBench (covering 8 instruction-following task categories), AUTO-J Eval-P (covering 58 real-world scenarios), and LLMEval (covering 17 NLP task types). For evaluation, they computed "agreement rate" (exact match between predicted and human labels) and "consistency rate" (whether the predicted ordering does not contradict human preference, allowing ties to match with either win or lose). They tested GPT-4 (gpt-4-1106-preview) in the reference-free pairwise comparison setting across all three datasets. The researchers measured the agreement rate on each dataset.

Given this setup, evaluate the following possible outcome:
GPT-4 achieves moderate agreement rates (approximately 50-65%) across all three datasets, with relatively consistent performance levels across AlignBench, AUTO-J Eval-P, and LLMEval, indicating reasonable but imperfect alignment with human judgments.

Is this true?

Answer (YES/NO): NO